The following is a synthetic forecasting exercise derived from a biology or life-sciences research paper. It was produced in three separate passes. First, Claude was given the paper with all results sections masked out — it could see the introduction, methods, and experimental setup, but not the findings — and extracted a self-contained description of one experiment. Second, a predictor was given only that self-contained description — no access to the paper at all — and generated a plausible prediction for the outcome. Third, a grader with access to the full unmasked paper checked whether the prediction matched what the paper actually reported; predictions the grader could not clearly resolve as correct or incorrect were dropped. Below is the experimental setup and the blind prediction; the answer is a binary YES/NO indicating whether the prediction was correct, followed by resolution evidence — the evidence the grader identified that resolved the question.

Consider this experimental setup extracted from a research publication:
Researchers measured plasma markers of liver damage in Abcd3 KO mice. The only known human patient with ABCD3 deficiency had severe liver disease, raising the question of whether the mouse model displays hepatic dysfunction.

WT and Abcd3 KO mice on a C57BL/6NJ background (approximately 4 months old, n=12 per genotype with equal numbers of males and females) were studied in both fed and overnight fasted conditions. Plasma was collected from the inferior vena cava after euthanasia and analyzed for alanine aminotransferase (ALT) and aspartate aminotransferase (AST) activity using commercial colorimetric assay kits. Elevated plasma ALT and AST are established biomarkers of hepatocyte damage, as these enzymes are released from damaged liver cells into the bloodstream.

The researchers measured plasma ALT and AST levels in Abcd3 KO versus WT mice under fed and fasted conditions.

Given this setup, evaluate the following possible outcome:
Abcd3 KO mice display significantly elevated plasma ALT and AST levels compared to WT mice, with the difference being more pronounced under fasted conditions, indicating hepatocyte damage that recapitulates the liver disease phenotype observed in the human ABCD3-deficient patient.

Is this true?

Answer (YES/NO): NO